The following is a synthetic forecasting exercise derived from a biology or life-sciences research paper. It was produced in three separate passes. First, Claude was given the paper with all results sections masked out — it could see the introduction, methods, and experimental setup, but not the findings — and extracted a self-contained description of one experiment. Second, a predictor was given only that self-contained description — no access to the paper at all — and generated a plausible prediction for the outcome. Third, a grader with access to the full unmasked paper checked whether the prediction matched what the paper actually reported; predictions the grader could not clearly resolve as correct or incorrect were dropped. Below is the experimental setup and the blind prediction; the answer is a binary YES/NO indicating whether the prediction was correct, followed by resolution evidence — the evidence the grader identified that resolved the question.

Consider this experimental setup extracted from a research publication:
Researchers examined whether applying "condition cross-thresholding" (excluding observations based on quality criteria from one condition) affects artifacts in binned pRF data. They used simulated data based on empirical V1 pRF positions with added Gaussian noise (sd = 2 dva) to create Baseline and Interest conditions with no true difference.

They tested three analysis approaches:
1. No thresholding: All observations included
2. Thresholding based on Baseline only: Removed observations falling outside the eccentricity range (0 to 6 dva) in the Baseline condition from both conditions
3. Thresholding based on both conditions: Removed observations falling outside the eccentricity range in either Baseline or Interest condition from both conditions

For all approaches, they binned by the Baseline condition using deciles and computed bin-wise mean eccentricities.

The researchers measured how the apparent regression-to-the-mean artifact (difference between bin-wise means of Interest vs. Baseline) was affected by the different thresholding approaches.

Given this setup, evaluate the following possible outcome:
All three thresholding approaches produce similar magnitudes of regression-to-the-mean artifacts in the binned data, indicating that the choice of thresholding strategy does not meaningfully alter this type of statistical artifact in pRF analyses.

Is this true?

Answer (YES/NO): NO